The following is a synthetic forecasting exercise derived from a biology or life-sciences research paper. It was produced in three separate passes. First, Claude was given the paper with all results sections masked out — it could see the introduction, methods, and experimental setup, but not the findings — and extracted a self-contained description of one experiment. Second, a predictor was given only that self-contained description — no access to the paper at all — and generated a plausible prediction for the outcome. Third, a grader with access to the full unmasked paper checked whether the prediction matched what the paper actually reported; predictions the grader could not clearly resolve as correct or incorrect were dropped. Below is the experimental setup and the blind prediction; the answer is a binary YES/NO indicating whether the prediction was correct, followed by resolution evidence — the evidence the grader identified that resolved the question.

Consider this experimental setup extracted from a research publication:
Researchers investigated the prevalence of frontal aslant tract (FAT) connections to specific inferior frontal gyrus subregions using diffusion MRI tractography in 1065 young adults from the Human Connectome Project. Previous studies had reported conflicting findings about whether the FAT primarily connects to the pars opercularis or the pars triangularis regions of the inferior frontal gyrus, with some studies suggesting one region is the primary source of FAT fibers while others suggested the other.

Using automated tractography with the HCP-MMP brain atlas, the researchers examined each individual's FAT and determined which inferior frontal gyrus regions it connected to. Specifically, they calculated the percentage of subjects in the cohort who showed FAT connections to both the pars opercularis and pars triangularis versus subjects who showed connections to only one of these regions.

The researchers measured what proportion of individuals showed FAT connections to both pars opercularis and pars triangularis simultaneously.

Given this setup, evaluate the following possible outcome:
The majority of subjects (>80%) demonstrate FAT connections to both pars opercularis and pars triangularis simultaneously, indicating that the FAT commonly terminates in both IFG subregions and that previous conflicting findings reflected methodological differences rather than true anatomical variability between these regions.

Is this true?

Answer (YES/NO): YES